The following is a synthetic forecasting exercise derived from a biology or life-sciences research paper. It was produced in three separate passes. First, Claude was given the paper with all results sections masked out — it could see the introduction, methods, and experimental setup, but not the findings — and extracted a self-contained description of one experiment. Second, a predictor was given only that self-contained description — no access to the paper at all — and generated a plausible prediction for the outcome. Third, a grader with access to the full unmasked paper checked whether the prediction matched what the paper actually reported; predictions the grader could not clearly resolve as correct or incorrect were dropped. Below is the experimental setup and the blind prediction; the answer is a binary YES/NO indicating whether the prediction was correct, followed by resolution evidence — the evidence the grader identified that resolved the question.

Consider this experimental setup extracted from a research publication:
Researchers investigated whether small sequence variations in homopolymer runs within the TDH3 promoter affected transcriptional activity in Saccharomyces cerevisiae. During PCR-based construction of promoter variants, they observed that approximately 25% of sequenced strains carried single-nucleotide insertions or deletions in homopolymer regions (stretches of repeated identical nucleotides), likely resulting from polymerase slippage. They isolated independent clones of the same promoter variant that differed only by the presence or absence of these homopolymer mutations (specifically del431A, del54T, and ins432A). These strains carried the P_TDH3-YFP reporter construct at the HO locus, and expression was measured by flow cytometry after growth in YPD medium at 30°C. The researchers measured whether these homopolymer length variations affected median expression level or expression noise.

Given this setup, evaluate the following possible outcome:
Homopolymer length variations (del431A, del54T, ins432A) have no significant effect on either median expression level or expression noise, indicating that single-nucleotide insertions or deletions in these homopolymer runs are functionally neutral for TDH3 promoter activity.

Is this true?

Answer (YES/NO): YES